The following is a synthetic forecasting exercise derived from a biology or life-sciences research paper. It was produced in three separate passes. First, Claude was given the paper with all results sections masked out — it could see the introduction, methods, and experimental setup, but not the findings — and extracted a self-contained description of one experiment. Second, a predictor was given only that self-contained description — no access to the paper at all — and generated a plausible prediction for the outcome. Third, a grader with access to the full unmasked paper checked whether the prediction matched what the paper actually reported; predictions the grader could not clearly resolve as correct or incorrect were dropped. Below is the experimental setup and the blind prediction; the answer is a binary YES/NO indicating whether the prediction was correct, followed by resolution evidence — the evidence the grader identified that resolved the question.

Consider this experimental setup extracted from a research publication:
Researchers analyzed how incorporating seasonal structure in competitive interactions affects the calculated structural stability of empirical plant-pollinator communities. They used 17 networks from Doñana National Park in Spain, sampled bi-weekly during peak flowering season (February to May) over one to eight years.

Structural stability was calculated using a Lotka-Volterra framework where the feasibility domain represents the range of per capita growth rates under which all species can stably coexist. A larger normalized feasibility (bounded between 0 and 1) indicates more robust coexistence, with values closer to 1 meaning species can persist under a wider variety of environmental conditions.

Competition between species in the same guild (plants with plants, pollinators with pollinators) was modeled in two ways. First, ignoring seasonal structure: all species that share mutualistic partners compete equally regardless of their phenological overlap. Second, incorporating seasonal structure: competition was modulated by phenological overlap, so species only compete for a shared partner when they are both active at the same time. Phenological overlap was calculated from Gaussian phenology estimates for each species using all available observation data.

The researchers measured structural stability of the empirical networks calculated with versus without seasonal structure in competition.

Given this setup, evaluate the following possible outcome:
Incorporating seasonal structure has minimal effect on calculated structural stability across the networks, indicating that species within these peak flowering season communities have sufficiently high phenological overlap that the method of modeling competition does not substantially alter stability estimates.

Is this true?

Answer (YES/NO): NO